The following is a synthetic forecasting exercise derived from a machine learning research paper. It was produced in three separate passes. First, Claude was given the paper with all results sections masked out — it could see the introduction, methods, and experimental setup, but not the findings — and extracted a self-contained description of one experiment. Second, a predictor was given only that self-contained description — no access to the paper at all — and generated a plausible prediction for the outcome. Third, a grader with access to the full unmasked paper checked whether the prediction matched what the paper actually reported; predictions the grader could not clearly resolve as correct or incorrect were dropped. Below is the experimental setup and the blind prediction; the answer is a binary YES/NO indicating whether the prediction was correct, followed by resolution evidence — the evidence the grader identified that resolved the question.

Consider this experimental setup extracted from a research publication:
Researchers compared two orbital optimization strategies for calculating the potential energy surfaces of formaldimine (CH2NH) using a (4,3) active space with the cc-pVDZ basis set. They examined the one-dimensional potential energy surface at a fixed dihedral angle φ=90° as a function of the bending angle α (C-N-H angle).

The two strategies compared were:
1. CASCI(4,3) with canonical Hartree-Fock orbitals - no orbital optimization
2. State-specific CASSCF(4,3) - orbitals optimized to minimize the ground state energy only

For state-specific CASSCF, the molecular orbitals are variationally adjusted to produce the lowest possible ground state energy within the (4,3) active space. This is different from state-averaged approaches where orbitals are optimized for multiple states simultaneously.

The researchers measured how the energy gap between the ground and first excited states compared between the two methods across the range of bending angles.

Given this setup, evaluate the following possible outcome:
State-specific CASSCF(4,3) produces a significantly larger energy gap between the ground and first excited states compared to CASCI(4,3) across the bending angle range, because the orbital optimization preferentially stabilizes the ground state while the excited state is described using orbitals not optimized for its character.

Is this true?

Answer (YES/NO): YES